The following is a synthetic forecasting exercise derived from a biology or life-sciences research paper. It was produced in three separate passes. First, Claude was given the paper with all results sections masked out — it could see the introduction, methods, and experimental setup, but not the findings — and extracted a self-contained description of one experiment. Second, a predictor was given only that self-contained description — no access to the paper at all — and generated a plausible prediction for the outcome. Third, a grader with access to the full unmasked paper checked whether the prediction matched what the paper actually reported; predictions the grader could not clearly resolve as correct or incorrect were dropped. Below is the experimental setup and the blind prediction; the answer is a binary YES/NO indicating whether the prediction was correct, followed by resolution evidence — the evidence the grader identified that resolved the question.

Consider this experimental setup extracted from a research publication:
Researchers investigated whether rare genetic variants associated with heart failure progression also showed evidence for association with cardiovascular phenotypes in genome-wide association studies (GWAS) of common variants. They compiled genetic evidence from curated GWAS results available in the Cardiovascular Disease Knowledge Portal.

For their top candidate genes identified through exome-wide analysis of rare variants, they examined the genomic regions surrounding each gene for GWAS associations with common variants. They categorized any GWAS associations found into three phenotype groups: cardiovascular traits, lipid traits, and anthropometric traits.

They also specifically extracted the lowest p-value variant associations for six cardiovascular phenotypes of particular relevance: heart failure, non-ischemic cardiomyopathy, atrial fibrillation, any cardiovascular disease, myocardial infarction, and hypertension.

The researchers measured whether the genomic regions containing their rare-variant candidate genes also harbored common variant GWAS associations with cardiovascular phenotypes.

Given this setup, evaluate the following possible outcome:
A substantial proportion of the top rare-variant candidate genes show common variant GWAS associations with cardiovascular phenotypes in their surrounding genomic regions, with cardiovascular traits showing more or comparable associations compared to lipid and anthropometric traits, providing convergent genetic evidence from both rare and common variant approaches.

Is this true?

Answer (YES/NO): NO